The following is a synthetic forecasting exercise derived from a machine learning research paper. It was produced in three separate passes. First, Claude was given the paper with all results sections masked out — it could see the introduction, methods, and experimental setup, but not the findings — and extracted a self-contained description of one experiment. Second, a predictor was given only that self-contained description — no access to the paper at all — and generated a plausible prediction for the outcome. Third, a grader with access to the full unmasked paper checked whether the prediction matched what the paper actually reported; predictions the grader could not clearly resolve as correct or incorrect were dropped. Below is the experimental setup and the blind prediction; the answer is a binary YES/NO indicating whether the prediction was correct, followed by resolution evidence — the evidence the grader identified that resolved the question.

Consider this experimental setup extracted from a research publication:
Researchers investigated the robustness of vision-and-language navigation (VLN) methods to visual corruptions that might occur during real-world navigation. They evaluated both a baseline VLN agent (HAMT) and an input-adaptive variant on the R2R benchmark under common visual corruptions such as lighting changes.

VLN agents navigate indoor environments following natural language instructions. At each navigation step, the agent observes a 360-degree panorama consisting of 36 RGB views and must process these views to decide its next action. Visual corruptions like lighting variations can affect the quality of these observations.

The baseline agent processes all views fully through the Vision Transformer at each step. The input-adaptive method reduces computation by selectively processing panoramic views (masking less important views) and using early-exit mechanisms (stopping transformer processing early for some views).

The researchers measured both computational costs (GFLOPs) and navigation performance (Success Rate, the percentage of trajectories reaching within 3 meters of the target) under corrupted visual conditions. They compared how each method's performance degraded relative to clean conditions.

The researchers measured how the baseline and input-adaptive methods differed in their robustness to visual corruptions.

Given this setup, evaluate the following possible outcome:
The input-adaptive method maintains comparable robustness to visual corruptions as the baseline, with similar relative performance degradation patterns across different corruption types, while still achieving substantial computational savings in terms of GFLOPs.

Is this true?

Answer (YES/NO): NO